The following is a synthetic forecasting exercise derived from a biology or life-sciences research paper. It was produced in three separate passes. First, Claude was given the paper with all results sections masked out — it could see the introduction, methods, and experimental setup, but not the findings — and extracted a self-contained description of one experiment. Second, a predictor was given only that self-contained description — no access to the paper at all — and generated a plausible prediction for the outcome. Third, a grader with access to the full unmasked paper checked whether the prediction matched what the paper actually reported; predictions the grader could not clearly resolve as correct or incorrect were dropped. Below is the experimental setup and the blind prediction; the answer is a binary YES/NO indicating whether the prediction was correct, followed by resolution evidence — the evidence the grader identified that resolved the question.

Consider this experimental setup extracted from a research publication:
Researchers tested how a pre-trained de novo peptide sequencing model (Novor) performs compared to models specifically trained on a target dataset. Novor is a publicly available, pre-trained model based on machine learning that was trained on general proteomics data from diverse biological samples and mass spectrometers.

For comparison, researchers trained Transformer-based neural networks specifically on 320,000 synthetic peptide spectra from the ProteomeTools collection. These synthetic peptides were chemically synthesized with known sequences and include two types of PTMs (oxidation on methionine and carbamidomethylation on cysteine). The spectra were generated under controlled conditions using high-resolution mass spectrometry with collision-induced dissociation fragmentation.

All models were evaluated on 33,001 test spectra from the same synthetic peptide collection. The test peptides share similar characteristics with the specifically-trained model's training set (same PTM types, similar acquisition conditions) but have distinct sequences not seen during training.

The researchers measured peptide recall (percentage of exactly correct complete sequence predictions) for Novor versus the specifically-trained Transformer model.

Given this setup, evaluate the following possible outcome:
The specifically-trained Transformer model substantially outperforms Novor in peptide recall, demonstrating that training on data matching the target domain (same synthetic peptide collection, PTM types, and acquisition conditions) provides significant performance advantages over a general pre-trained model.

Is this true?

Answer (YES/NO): YES